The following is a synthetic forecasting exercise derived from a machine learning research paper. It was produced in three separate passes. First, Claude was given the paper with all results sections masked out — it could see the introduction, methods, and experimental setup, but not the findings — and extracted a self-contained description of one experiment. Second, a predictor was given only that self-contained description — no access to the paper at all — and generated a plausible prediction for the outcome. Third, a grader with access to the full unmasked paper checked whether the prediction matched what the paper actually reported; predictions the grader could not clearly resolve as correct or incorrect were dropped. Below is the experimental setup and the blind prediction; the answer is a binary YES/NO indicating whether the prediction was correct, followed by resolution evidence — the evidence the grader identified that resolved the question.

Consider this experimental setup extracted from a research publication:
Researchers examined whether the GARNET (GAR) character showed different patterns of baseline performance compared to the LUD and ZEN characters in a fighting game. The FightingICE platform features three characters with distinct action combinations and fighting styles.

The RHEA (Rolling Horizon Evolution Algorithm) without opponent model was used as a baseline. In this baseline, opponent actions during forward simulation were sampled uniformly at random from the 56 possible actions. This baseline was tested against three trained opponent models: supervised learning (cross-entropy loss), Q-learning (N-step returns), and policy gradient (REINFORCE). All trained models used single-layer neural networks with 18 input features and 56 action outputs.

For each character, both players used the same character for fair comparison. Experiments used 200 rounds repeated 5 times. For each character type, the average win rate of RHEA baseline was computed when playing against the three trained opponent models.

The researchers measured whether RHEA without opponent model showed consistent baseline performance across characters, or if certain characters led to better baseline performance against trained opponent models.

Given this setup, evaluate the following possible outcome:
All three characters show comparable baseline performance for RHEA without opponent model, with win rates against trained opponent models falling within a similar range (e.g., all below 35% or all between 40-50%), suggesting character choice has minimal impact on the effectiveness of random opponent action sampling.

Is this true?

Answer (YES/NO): NO